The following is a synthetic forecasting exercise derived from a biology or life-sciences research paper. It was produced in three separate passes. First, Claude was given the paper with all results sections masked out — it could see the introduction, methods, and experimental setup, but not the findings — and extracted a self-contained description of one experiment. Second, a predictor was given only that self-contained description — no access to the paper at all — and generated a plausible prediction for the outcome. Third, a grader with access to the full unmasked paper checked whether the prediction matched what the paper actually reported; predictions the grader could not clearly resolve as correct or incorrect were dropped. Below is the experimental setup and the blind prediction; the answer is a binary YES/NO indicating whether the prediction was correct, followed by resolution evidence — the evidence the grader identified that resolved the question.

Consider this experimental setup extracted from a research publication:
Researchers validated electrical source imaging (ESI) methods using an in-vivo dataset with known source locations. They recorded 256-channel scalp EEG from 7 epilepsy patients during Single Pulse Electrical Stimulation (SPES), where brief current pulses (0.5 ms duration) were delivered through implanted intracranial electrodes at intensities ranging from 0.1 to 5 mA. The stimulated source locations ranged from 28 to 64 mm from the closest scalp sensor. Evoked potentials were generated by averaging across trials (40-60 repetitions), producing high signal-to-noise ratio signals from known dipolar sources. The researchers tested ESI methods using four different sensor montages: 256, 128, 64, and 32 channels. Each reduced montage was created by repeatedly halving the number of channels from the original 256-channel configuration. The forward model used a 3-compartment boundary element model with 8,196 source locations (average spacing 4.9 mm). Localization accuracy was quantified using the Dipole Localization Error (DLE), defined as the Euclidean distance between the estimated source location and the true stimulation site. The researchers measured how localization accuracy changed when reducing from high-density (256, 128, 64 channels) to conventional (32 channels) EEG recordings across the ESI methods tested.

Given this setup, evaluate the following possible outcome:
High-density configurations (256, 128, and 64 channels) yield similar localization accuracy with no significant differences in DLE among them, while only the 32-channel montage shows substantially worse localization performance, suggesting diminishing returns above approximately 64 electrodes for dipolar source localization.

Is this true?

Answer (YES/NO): NO